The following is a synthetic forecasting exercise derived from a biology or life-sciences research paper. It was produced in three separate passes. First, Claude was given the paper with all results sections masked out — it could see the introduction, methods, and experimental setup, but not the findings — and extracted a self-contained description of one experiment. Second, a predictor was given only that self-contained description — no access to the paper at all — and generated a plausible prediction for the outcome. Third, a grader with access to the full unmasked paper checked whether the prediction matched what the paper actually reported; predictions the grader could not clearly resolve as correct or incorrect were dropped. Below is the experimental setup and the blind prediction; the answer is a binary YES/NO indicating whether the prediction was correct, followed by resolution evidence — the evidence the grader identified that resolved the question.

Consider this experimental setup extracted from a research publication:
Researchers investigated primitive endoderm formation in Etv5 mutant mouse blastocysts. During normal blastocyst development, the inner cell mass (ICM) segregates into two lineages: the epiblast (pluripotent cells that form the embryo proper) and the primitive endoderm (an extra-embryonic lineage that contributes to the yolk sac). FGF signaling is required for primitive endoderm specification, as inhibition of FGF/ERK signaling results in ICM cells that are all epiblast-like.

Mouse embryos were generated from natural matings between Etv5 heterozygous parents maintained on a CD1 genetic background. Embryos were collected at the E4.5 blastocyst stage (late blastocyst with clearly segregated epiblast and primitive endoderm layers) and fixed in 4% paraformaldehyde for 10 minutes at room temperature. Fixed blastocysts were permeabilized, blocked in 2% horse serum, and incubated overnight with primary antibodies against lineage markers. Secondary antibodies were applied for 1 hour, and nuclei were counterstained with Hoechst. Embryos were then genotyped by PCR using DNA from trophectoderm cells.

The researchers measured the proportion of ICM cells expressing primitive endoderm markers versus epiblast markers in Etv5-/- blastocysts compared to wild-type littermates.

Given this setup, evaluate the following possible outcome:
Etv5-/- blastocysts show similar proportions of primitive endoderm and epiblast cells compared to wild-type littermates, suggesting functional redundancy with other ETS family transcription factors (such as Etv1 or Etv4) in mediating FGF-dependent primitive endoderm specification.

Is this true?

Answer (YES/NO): NO